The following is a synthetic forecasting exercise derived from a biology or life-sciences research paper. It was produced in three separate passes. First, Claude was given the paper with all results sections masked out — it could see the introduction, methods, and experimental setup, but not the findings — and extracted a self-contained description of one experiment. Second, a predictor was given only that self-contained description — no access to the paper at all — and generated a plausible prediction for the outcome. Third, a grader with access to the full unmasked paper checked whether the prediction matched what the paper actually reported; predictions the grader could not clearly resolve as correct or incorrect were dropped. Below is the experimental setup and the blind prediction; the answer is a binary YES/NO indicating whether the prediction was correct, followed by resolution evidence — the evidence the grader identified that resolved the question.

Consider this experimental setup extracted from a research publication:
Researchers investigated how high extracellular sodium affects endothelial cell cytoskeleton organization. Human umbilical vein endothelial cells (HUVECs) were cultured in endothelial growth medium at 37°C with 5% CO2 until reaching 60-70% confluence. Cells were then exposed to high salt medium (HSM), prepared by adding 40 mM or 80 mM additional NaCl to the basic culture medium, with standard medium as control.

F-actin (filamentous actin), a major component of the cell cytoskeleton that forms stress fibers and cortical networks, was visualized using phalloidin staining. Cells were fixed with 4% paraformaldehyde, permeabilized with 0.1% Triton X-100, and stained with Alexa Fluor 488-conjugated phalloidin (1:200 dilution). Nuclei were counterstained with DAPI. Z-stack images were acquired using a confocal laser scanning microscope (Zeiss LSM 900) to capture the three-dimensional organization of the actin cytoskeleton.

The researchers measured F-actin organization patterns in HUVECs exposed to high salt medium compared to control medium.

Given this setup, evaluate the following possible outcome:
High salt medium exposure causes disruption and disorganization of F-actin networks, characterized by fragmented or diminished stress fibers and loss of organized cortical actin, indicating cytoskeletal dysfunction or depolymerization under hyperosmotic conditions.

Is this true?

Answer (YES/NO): NO